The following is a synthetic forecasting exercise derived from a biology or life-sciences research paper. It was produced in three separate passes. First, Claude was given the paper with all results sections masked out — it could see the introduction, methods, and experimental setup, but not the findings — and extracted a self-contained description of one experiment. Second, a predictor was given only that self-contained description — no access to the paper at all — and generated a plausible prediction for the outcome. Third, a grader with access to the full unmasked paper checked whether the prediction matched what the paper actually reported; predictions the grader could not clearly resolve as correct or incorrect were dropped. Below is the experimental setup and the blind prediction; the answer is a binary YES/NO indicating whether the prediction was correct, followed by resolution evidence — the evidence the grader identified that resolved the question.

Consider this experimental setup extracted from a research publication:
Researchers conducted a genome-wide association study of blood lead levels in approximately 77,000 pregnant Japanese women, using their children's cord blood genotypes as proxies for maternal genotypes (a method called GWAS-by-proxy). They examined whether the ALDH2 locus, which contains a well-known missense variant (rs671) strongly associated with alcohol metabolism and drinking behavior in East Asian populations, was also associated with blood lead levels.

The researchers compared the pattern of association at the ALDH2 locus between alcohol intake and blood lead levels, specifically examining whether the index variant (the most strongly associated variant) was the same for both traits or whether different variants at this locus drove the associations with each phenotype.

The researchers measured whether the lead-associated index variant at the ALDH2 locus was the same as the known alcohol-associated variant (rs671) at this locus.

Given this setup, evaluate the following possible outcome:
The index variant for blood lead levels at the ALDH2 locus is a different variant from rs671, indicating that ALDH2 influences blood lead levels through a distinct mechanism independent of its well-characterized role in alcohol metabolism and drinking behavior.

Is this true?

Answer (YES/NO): YES